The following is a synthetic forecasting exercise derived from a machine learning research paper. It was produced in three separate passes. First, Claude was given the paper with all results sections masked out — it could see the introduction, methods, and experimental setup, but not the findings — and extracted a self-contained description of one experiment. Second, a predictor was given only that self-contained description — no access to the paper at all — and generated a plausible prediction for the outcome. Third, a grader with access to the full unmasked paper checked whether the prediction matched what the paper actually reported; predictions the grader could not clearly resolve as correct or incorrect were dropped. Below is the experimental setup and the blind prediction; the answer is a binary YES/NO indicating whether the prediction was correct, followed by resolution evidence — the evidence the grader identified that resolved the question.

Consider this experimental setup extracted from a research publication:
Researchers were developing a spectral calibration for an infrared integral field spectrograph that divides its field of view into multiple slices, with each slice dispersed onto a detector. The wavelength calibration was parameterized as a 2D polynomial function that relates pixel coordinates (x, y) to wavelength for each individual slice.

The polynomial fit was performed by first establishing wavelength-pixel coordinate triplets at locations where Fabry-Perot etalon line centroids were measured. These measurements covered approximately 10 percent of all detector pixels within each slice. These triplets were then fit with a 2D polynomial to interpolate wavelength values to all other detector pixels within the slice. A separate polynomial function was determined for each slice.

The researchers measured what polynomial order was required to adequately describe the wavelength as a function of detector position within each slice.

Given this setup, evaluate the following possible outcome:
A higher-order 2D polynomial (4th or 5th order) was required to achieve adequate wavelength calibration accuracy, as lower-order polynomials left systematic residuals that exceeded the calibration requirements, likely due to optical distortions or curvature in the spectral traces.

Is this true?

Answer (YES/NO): NO